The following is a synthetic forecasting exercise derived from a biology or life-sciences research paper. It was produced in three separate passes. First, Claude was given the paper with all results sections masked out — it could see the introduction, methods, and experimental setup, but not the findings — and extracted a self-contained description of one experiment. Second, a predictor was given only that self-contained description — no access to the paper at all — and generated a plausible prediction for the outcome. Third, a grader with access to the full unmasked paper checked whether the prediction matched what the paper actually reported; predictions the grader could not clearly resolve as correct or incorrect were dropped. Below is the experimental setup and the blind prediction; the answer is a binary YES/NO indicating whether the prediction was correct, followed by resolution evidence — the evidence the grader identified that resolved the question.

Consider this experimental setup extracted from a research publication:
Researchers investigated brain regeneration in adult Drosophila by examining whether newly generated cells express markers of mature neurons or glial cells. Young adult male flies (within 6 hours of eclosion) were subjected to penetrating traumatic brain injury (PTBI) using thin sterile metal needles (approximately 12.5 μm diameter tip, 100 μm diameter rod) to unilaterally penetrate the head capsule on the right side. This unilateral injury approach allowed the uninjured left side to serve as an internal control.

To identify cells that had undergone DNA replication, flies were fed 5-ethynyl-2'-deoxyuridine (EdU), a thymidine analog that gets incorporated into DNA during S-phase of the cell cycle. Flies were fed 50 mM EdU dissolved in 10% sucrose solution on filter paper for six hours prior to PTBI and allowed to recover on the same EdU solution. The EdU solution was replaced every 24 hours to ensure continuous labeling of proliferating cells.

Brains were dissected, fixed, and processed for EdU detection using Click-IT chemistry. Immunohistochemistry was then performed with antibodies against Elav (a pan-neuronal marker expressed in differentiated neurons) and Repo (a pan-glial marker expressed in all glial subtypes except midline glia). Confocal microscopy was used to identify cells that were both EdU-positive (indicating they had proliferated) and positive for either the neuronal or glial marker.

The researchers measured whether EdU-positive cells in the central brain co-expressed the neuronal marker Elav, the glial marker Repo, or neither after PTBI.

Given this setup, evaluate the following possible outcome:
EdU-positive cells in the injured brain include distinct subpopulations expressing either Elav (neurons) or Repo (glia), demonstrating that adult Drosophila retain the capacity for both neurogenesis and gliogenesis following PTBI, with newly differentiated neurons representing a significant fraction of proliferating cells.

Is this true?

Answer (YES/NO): YES